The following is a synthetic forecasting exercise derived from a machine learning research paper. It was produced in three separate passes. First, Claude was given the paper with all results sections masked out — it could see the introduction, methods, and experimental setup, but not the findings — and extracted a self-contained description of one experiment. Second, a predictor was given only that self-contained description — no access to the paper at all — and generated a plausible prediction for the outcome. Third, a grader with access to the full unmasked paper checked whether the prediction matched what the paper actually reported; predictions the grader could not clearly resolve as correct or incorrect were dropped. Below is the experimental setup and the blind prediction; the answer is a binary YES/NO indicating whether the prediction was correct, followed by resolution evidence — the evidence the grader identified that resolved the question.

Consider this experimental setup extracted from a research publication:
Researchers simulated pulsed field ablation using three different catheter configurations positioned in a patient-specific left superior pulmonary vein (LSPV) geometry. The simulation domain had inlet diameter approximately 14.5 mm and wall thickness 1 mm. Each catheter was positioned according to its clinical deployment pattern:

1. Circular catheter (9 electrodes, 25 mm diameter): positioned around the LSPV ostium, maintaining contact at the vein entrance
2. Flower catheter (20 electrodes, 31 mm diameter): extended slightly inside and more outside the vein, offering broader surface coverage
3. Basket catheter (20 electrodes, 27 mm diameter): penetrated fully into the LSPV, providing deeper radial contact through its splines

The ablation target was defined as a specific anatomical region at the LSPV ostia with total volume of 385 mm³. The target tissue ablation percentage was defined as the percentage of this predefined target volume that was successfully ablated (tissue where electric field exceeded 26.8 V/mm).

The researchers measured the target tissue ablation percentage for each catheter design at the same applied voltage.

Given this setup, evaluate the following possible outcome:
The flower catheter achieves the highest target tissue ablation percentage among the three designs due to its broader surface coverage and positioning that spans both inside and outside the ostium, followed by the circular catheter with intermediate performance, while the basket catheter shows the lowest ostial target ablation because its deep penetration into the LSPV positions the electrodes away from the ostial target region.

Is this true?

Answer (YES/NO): NO